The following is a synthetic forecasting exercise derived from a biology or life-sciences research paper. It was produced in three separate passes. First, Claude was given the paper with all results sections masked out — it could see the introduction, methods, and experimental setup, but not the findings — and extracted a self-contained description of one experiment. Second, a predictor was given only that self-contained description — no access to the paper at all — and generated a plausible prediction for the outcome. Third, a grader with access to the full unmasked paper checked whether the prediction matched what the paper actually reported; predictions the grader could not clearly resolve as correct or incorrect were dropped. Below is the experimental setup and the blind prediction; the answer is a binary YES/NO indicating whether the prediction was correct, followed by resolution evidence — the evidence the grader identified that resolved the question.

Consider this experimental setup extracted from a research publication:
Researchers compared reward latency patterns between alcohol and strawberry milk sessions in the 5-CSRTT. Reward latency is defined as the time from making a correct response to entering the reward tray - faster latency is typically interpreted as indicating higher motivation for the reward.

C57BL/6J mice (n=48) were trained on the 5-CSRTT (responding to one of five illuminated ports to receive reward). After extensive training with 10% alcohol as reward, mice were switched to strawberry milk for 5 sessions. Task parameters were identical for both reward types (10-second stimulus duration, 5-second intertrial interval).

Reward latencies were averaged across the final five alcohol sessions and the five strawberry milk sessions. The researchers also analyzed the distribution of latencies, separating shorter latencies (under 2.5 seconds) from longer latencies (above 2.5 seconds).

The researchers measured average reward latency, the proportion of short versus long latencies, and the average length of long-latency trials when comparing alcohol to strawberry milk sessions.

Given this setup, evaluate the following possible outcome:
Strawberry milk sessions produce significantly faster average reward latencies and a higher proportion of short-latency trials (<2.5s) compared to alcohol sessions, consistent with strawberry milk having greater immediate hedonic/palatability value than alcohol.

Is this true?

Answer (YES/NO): YES